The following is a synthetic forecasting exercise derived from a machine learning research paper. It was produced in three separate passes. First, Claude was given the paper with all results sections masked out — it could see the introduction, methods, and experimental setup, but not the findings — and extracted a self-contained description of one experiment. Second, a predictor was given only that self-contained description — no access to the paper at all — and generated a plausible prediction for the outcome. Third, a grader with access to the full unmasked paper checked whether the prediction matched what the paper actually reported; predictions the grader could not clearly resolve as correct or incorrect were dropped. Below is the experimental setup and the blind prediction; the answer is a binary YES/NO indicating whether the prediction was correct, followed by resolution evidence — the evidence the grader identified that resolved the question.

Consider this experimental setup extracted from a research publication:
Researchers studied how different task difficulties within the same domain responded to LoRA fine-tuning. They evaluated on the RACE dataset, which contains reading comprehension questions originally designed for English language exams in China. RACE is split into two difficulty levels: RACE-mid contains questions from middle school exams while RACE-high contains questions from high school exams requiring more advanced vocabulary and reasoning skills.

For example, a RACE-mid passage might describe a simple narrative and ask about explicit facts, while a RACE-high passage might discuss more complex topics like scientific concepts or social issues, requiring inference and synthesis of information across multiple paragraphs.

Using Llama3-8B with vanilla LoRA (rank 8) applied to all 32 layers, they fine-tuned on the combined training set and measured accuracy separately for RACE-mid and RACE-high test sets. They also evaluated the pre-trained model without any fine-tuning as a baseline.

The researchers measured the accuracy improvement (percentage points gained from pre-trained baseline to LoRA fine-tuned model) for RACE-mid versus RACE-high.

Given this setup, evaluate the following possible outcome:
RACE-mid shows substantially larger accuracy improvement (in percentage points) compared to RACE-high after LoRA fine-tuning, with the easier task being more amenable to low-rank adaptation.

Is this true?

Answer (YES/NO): NO